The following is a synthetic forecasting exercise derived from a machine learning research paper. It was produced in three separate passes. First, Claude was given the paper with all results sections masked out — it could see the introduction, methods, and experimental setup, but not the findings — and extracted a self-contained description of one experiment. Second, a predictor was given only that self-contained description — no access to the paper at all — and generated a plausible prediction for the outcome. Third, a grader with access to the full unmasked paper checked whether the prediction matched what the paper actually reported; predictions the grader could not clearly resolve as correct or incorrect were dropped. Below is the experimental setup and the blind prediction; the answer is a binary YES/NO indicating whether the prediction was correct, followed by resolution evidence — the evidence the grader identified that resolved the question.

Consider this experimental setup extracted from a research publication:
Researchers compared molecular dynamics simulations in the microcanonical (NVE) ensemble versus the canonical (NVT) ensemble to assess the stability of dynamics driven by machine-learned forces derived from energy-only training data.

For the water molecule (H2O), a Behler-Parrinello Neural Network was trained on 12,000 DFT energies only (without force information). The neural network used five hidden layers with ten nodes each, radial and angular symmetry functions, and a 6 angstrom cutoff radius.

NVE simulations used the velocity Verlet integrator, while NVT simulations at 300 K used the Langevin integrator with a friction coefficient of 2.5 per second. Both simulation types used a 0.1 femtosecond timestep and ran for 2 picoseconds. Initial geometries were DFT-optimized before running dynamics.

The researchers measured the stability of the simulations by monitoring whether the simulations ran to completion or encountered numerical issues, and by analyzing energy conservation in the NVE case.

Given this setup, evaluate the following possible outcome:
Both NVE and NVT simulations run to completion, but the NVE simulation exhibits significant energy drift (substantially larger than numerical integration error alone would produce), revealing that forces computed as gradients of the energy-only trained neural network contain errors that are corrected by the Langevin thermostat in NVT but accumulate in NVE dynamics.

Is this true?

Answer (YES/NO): NO